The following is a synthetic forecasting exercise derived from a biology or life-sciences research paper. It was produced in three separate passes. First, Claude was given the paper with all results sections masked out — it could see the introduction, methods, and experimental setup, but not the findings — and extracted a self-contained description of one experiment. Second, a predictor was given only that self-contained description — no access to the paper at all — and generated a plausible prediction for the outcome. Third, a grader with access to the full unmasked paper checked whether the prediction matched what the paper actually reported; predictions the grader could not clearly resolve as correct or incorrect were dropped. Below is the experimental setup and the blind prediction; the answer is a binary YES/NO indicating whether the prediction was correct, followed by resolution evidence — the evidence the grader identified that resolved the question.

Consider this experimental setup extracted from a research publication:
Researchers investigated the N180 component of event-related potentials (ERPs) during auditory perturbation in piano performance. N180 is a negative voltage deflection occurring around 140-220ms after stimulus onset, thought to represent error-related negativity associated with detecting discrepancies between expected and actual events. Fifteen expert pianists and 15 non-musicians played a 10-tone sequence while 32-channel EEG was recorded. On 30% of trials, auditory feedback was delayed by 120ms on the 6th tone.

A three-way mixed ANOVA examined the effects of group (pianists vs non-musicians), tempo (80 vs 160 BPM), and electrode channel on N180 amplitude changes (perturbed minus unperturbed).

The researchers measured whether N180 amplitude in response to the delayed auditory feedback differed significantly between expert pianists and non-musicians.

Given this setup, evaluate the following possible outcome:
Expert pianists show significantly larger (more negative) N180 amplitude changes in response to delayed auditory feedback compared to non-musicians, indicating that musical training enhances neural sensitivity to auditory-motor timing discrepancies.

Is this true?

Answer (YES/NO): NO